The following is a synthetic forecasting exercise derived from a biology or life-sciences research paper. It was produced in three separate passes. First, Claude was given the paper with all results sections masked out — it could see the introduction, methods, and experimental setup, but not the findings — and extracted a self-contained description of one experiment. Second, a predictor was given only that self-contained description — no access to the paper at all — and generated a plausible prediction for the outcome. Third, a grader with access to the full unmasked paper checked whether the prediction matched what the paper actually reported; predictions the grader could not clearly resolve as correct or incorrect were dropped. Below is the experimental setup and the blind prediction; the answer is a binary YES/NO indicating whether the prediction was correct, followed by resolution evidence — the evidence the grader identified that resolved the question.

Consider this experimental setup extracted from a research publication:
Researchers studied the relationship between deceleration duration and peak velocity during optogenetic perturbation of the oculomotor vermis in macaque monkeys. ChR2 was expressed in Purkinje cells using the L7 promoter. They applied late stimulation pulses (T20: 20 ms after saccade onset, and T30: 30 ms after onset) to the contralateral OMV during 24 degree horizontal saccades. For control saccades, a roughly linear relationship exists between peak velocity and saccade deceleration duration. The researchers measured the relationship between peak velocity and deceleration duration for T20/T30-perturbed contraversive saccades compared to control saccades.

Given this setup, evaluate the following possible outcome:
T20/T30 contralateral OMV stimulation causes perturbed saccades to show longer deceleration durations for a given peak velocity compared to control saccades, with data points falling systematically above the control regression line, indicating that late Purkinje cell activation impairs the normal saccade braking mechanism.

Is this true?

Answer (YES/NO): NO